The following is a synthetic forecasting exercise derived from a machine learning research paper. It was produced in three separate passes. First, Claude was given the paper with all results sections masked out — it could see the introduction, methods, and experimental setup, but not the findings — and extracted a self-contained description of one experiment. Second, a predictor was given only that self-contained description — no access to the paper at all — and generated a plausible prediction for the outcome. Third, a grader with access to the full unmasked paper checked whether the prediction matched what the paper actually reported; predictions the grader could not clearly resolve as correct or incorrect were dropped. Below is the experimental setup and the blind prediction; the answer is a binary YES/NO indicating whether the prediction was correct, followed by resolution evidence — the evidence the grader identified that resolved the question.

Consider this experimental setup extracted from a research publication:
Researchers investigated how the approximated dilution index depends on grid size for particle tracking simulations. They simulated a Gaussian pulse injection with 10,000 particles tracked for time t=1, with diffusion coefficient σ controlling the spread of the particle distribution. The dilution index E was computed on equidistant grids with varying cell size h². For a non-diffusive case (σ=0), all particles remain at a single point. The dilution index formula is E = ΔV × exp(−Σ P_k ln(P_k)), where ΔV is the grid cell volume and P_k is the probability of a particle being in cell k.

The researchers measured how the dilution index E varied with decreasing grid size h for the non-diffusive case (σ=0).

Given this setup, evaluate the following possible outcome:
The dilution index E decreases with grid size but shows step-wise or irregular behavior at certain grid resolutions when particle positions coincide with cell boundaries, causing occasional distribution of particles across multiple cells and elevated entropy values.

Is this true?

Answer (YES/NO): NO